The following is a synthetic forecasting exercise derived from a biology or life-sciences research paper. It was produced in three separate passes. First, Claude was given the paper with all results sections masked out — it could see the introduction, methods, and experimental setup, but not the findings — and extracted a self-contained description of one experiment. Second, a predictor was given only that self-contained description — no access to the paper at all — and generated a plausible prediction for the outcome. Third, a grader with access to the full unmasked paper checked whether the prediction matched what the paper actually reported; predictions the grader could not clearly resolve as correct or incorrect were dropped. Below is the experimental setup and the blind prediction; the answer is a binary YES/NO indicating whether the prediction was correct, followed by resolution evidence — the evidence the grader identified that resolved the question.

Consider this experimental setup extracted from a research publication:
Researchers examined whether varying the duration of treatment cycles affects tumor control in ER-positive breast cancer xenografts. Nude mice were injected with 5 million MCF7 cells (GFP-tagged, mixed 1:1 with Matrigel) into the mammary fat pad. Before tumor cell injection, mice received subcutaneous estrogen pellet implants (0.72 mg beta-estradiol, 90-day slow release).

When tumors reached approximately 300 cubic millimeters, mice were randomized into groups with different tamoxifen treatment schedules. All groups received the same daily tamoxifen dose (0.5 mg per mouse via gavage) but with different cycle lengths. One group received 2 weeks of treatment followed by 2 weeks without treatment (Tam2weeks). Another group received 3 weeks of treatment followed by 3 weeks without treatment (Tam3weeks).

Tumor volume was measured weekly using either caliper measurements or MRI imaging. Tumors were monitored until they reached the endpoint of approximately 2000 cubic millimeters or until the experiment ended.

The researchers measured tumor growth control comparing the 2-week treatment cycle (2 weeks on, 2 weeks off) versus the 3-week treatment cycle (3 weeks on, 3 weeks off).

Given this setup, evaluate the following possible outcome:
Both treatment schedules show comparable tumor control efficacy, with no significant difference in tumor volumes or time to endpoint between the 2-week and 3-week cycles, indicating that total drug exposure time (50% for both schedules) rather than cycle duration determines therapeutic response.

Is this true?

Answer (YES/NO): YES